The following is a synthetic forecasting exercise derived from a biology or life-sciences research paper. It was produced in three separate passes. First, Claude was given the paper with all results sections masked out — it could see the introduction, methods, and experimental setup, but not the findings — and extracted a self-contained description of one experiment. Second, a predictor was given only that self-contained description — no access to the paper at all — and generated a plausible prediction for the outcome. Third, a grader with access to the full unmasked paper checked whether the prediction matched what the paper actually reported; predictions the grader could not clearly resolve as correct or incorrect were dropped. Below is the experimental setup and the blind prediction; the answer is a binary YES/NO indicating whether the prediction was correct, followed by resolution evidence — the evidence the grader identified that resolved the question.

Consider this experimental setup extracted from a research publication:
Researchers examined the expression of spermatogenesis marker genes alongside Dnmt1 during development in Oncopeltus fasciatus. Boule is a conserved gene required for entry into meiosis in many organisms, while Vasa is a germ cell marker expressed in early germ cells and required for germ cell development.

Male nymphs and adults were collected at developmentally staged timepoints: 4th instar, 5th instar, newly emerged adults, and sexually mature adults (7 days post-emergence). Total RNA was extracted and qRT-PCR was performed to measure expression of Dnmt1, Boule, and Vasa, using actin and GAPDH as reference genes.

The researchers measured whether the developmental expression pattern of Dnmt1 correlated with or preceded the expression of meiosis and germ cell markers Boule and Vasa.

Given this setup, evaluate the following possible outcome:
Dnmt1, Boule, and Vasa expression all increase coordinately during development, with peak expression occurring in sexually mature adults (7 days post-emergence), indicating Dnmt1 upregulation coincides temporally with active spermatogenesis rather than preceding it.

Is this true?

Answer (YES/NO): NO